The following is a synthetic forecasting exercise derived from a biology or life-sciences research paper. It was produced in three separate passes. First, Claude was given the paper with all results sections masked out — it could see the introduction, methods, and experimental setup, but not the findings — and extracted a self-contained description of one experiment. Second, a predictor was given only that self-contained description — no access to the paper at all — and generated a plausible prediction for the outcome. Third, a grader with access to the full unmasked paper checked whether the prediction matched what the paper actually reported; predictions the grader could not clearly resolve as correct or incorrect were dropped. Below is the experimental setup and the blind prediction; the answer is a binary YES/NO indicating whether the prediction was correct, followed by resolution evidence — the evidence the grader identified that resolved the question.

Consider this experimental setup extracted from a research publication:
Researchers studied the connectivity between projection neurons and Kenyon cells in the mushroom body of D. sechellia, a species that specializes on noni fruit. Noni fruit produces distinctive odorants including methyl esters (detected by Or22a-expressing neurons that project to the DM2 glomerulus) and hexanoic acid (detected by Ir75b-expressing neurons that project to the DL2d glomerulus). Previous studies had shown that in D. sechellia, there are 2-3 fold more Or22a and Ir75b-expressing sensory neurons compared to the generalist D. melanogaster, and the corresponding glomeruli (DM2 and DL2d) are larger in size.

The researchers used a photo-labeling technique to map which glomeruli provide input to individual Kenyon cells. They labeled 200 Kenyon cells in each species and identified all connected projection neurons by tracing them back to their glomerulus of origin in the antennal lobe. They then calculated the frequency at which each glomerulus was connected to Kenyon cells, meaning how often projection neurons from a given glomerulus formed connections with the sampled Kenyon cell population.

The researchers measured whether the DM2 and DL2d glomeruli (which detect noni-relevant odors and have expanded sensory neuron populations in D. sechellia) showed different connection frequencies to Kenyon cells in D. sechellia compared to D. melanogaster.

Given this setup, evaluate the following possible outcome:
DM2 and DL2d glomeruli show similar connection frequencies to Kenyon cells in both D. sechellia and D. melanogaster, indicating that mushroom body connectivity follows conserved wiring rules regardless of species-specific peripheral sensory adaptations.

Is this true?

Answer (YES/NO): NO